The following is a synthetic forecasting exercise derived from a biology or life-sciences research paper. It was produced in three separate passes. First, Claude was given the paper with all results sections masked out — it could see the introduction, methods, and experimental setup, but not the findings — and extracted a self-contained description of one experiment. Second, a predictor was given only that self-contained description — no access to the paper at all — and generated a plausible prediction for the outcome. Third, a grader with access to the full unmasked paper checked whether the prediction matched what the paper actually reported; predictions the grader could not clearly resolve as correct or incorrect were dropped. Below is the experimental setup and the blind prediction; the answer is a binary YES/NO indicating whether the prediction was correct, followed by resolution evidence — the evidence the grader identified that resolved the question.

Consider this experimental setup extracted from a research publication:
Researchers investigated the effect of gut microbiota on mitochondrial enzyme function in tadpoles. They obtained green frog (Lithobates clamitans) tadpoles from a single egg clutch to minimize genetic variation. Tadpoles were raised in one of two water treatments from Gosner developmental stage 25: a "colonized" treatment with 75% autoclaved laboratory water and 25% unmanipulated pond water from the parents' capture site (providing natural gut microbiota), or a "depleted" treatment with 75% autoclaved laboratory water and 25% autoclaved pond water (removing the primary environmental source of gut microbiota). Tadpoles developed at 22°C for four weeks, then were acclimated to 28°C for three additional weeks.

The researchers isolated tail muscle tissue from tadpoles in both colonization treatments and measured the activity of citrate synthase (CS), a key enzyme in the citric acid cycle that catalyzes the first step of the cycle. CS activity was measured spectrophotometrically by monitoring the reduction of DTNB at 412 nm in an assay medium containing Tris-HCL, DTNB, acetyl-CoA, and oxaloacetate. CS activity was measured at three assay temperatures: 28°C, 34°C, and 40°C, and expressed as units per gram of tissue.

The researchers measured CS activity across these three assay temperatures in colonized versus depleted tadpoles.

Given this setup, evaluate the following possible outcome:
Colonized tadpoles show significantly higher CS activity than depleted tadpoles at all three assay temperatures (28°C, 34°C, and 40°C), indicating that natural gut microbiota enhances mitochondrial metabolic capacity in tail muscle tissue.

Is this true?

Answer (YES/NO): YES